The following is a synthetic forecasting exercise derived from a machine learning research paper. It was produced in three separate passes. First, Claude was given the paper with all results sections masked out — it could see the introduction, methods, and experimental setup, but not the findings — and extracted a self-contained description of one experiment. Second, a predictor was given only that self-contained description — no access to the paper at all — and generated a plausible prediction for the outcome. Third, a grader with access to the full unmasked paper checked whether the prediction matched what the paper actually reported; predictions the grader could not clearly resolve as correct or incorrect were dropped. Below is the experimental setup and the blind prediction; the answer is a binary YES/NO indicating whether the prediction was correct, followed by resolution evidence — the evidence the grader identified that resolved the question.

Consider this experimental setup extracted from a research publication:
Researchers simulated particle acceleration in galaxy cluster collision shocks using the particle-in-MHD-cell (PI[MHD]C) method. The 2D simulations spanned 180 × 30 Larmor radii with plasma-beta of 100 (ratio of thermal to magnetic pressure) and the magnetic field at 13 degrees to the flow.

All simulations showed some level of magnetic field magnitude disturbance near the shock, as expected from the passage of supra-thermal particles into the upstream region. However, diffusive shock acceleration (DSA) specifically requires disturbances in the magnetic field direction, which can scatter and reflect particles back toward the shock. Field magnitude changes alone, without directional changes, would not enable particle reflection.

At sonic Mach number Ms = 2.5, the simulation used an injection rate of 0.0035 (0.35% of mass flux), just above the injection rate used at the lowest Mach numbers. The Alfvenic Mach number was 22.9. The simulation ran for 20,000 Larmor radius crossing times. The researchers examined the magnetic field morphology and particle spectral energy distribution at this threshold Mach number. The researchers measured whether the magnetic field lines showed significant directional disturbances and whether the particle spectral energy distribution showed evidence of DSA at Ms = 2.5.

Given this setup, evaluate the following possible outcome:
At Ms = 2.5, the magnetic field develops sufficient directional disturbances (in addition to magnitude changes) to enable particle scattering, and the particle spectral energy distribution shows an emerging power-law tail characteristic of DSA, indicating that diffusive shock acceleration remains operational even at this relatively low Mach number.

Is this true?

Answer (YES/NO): NO